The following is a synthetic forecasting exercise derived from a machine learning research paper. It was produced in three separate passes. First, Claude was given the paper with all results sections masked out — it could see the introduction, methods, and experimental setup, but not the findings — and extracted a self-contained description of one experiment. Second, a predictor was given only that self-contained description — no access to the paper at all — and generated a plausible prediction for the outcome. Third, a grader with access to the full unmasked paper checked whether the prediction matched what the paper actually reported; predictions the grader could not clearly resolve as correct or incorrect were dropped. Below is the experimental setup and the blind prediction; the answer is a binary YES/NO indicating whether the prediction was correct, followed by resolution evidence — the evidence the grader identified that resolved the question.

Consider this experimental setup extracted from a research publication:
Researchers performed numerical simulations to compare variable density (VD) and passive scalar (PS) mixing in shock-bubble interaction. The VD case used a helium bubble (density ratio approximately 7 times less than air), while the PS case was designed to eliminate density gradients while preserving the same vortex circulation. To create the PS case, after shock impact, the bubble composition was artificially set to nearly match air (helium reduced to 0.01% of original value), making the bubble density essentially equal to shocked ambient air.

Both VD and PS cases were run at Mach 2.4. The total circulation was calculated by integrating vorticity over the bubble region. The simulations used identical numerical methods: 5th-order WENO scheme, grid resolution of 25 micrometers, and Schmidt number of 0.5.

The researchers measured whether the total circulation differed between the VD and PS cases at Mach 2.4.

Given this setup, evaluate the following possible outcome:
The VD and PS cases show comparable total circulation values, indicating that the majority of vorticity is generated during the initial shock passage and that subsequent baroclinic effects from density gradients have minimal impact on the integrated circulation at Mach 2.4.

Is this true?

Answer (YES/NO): YES